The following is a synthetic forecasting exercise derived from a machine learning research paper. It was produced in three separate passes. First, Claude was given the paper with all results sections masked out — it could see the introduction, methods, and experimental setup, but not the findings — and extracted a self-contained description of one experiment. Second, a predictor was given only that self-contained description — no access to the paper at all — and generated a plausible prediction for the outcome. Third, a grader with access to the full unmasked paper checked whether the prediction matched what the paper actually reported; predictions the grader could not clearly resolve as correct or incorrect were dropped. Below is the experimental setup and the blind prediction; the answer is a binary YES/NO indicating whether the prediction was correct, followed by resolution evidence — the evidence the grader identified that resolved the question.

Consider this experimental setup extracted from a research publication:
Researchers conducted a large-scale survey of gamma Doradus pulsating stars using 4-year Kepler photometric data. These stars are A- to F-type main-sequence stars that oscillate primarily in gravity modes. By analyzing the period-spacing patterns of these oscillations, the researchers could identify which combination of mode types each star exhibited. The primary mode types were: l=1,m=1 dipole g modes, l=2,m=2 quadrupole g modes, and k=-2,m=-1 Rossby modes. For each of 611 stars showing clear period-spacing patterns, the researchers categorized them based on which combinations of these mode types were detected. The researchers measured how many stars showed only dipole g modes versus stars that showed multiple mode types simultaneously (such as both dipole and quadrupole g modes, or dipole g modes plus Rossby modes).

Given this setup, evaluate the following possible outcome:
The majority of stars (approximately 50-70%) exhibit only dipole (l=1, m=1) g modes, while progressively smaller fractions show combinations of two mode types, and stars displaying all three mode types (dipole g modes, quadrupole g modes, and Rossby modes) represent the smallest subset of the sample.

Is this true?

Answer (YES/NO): YES